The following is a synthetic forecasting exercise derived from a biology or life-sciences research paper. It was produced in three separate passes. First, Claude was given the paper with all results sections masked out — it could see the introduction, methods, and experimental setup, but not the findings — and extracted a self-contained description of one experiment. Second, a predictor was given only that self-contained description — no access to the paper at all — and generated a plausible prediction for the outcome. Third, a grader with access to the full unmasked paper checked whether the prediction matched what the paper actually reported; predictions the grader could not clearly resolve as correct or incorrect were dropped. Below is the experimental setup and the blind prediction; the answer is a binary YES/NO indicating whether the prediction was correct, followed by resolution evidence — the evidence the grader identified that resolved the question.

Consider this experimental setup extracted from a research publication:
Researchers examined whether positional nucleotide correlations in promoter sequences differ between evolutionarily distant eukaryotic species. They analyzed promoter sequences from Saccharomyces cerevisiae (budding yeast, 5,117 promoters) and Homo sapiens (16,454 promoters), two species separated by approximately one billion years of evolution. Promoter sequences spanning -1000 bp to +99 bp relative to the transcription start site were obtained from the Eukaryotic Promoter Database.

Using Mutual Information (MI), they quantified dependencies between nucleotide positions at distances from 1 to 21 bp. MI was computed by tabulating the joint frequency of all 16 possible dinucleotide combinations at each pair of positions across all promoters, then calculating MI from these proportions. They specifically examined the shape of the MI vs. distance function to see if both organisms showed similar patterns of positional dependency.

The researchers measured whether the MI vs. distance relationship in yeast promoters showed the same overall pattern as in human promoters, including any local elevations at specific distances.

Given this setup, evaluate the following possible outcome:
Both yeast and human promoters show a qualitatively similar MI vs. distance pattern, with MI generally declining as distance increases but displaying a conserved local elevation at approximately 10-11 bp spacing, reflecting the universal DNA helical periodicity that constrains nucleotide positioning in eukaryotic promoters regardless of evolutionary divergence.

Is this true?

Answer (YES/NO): NO